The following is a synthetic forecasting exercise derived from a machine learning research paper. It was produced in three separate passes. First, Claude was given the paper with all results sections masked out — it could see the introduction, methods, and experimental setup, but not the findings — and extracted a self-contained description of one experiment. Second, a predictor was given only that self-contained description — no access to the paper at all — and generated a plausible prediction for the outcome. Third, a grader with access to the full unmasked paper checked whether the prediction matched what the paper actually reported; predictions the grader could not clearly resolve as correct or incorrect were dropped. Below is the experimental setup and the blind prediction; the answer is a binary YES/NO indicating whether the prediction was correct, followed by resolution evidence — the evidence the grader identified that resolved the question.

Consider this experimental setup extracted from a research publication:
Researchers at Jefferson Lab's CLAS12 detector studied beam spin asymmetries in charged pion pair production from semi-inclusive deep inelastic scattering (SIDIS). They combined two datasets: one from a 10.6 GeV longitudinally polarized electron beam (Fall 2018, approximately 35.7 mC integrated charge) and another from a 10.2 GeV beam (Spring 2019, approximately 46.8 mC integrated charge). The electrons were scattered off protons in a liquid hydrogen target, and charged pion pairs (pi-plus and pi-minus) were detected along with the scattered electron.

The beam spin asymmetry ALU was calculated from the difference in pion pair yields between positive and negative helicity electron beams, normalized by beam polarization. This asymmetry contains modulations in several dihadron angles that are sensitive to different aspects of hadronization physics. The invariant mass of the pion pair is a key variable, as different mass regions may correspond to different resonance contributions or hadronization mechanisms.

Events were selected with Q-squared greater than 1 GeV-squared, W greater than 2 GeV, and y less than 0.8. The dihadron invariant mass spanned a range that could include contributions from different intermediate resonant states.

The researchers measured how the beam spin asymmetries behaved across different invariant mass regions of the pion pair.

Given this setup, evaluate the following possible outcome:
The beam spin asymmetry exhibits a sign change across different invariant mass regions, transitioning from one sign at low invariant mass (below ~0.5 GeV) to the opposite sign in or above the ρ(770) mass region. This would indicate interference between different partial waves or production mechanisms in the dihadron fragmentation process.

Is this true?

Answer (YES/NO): YES